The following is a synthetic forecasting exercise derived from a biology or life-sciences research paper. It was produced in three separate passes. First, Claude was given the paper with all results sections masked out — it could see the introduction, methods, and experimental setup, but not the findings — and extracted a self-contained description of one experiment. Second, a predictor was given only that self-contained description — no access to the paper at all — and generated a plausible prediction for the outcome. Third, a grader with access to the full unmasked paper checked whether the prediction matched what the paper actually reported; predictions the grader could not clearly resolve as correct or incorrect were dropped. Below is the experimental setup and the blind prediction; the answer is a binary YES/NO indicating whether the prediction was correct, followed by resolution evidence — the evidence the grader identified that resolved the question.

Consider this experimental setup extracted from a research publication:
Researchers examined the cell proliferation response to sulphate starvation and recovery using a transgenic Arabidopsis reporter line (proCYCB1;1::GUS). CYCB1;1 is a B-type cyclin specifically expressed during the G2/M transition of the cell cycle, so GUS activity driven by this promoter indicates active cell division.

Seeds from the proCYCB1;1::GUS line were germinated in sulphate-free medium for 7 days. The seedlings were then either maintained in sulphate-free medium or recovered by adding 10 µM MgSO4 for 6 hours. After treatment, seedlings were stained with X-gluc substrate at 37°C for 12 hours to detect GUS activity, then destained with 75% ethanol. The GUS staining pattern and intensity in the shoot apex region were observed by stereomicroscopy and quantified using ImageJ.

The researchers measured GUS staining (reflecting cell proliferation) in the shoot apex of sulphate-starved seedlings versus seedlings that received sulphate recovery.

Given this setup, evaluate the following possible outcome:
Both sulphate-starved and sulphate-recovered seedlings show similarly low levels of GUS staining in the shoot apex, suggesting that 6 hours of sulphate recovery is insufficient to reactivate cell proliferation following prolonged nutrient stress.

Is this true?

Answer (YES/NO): NO